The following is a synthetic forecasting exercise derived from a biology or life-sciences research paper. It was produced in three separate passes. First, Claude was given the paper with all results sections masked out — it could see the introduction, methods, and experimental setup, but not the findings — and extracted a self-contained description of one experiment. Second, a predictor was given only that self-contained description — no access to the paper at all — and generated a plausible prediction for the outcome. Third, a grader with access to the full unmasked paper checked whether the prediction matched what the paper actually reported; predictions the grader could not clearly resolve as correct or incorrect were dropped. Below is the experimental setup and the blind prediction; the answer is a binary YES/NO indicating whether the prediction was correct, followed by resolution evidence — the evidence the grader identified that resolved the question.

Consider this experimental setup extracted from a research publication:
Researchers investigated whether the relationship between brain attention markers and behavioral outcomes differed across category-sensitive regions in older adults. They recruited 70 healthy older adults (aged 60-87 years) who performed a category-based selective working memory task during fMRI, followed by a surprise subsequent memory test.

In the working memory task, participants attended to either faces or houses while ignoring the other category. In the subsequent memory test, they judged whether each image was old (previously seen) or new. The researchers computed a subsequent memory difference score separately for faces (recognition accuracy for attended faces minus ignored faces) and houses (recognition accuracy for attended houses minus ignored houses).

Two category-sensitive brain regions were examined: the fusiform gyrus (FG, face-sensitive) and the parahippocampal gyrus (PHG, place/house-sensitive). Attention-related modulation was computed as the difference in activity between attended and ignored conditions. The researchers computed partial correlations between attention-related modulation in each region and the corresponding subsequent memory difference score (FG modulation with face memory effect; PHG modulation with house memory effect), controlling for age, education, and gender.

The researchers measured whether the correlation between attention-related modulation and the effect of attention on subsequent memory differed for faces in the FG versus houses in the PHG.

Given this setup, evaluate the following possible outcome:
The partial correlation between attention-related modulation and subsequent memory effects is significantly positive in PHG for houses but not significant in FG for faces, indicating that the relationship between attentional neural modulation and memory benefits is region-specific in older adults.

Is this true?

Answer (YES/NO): NO